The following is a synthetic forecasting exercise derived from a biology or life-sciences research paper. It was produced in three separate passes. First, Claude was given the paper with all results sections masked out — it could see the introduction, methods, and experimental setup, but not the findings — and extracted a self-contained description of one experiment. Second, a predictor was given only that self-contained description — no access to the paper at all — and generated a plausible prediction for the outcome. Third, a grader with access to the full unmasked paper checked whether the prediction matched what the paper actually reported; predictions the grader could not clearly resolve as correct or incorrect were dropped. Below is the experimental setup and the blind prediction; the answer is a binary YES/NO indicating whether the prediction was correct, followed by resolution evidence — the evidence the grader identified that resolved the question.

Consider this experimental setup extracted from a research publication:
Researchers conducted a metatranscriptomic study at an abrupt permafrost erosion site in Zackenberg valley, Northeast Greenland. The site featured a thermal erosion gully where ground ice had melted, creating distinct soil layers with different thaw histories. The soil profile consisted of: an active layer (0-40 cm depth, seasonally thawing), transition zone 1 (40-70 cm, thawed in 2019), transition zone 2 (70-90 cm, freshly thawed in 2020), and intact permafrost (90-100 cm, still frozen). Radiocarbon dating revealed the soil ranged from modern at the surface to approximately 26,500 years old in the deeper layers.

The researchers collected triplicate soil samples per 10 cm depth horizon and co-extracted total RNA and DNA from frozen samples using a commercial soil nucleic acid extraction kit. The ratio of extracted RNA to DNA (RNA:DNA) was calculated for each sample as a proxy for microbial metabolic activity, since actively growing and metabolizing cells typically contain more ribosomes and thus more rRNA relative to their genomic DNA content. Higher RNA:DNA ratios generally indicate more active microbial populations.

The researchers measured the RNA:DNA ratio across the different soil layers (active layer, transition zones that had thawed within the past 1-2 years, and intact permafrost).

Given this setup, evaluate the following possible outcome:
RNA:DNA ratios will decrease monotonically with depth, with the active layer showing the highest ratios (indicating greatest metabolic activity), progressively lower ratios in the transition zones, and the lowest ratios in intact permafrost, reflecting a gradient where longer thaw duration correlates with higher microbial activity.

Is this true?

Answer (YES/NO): NO